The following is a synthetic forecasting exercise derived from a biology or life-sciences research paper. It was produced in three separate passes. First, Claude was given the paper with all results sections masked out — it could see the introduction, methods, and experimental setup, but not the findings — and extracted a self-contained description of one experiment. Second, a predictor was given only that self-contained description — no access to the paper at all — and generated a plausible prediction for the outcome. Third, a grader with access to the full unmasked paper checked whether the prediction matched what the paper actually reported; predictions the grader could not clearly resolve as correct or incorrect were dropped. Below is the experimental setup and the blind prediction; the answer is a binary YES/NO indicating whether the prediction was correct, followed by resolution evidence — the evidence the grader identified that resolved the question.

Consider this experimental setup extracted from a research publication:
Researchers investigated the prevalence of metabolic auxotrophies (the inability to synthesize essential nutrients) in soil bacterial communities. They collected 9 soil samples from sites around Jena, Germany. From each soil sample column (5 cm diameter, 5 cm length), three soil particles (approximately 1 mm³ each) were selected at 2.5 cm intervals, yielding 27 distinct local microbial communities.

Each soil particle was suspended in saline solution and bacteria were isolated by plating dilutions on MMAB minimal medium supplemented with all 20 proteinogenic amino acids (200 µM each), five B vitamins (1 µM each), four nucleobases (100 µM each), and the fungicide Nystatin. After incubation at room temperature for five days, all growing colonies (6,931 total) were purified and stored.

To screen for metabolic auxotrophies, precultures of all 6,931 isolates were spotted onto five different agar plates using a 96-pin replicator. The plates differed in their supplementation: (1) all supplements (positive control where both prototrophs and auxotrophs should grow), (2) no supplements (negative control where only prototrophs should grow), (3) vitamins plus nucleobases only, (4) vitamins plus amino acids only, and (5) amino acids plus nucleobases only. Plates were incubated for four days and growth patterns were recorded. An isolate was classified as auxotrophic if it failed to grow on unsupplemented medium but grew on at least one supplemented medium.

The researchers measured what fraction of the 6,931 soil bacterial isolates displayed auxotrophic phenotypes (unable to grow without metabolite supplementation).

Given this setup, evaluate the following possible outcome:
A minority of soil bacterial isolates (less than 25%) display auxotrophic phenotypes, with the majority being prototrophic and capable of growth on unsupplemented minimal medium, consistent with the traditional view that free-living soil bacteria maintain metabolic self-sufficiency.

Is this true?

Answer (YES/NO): NO